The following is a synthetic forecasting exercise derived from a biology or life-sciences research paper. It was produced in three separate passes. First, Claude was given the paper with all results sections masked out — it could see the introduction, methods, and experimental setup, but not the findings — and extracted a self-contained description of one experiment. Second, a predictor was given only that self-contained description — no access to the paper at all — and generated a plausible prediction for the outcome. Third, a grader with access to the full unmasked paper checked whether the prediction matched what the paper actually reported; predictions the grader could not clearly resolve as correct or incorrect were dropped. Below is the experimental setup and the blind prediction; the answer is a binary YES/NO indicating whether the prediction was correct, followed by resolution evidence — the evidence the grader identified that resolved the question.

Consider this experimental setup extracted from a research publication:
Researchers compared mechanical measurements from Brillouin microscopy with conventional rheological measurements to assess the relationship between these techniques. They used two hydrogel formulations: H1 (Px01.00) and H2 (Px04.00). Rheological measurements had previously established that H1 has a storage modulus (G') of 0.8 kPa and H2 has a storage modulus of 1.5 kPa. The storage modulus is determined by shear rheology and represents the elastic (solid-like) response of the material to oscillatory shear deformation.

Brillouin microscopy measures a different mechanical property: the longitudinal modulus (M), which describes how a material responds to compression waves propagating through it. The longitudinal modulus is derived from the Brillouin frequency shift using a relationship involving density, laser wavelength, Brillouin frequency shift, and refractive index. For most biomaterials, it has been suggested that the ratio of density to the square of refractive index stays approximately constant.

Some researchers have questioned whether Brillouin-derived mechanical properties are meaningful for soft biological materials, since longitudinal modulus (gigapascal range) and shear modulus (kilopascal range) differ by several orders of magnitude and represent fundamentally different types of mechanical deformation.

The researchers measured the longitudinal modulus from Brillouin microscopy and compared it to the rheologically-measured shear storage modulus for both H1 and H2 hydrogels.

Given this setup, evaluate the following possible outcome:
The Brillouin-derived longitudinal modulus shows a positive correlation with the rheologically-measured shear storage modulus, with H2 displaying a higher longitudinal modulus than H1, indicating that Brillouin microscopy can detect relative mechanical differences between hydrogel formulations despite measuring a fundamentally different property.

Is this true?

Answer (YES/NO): YES